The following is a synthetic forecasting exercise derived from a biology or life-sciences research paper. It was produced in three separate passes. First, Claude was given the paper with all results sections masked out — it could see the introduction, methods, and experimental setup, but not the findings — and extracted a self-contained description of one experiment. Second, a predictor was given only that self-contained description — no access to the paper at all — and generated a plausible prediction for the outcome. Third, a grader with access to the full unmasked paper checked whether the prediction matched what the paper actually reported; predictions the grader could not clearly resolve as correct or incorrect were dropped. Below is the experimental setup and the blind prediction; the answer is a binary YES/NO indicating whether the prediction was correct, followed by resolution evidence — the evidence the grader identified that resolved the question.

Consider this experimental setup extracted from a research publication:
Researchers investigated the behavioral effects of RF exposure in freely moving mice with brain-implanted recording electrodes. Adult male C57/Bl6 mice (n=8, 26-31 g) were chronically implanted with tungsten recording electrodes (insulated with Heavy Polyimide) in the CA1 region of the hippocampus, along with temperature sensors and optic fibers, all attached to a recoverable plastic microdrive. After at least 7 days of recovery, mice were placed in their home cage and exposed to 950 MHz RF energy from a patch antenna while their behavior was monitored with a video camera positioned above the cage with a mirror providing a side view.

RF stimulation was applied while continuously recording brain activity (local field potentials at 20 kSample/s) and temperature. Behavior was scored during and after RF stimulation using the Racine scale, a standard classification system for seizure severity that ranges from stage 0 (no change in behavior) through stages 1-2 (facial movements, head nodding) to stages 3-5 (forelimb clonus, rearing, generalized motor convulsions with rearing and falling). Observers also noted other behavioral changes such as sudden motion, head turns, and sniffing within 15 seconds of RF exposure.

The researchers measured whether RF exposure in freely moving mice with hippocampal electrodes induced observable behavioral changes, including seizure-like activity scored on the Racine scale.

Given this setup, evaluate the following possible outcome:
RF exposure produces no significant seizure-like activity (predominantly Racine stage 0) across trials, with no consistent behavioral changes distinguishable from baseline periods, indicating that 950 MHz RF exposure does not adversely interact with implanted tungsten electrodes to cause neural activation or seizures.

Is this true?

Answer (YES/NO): NO